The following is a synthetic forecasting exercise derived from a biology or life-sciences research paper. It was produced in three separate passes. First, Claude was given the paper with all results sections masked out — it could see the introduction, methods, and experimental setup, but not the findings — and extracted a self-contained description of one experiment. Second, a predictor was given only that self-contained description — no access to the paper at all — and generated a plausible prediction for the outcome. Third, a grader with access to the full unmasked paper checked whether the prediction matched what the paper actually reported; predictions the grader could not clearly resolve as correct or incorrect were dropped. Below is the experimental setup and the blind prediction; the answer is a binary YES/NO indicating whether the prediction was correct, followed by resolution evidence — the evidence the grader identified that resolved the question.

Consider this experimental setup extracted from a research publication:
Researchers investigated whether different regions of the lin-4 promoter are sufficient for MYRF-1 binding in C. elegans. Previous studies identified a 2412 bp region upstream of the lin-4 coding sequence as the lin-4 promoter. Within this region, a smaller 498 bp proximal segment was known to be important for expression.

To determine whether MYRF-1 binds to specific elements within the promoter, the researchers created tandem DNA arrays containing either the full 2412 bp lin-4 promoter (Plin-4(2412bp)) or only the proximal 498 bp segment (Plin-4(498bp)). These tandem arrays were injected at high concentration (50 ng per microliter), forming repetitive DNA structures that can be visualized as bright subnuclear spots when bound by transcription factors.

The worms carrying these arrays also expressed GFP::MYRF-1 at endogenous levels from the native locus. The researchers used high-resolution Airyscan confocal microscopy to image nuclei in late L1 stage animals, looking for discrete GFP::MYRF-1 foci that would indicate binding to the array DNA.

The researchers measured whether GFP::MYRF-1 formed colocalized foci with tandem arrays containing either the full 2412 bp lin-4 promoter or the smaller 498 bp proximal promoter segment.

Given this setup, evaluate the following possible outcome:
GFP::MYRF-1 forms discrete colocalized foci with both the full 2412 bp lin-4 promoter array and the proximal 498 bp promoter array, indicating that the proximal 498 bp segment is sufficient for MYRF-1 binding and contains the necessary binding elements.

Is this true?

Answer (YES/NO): YES